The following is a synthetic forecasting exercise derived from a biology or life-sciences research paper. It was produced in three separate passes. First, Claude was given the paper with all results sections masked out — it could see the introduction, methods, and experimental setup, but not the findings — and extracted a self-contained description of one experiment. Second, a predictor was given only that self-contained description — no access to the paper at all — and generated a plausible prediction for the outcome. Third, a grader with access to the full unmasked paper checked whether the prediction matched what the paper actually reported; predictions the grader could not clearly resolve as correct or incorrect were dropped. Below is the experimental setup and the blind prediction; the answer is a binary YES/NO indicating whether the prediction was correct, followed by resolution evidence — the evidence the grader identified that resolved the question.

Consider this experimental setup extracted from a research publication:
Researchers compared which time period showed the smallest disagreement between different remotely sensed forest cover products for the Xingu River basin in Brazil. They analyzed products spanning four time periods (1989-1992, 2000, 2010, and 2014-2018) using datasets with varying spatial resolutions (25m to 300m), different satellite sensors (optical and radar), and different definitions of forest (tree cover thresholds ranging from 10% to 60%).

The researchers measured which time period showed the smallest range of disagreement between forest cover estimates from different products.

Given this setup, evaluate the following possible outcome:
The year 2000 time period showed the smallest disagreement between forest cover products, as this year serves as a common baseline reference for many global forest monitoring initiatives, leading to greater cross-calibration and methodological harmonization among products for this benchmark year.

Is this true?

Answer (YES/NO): YES